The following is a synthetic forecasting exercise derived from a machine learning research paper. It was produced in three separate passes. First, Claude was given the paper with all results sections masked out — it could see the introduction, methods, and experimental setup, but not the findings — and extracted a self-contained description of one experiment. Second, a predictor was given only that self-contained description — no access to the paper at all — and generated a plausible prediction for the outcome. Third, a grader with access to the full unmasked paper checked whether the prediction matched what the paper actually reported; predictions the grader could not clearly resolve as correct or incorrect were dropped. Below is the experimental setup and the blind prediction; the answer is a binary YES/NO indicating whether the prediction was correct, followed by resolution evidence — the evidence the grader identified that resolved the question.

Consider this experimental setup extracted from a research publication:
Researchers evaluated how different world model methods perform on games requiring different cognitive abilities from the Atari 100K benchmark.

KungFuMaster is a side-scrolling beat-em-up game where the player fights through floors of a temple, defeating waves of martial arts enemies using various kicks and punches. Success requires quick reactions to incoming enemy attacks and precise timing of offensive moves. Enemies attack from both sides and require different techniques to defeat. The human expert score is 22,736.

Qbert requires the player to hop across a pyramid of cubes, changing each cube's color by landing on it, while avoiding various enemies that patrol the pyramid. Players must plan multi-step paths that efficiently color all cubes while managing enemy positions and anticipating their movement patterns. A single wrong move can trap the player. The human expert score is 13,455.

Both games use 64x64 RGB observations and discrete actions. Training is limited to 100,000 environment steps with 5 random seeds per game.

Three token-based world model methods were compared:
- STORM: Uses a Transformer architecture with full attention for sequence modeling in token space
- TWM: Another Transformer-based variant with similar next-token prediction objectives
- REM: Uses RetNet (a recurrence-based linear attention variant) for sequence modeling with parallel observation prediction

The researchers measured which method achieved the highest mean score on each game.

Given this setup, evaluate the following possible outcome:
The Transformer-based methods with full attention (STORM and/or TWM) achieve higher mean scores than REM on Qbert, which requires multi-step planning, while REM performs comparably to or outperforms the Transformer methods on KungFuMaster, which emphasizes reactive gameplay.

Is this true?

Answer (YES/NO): NO